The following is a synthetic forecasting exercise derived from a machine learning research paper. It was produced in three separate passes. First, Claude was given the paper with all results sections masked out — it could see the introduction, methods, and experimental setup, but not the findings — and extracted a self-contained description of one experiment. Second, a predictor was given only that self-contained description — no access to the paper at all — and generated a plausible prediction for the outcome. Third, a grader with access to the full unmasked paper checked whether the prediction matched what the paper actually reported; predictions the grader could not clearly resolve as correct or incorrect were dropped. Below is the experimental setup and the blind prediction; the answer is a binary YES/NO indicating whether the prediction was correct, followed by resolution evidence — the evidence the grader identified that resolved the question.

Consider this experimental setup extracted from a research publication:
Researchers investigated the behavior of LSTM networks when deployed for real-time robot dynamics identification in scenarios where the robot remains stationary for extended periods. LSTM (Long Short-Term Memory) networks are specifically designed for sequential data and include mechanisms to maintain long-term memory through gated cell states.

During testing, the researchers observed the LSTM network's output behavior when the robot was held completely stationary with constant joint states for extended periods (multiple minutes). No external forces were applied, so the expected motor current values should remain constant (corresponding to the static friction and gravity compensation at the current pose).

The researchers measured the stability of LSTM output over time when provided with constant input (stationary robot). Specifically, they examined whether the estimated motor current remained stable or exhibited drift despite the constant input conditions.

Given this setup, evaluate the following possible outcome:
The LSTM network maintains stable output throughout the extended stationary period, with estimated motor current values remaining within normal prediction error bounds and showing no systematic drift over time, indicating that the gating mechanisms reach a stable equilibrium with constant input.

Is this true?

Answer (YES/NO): NO